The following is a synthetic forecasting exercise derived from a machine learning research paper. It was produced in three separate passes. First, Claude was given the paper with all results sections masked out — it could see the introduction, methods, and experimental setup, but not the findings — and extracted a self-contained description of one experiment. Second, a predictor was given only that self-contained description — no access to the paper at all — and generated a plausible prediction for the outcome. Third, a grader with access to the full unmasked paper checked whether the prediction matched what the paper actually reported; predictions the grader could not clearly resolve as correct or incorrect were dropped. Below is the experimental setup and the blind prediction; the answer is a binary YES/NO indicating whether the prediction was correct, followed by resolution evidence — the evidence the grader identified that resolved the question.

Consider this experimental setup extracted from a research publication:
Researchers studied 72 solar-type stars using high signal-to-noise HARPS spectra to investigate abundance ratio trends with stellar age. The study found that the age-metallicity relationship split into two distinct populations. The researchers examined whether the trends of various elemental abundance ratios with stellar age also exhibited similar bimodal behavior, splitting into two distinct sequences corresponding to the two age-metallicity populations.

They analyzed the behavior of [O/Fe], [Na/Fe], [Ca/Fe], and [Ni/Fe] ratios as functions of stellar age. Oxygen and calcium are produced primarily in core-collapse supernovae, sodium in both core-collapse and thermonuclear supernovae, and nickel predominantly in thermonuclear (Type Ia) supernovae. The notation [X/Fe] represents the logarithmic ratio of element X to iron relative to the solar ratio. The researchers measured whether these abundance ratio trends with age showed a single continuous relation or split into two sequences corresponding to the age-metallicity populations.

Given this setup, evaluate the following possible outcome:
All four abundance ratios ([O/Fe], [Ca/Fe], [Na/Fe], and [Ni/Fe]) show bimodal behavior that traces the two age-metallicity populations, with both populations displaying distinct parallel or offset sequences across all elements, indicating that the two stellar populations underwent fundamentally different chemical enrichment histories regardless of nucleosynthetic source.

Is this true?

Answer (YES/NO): YES